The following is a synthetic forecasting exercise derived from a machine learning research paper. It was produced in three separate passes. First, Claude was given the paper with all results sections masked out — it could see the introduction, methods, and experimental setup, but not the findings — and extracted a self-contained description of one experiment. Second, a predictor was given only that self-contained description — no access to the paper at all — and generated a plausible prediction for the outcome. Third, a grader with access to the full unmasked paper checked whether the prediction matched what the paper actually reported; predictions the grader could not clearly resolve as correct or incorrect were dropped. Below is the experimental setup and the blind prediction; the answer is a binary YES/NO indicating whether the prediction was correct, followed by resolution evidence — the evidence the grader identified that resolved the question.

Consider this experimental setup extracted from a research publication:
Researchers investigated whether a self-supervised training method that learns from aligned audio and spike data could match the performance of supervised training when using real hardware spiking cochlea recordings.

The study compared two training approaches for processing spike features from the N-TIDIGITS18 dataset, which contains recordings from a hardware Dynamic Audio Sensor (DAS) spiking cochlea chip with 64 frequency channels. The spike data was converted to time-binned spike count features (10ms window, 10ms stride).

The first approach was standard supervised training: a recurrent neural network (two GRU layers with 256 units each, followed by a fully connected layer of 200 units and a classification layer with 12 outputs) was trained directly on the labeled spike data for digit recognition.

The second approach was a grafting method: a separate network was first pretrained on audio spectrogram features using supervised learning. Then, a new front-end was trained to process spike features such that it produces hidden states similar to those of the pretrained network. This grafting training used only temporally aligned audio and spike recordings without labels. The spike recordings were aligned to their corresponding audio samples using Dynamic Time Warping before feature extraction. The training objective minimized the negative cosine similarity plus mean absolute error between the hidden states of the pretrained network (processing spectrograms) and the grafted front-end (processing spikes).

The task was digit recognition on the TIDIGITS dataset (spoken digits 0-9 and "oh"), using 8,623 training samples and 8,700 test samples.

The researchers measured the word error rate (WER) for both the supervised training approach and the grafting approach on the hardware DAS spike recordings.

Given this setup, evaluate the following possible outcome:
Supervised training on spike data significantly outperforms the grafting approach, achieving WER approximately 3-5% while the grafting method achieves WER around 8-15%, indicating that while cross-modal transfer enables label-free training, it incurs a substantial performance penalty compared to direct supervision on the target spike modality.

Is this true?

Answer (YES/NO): NO